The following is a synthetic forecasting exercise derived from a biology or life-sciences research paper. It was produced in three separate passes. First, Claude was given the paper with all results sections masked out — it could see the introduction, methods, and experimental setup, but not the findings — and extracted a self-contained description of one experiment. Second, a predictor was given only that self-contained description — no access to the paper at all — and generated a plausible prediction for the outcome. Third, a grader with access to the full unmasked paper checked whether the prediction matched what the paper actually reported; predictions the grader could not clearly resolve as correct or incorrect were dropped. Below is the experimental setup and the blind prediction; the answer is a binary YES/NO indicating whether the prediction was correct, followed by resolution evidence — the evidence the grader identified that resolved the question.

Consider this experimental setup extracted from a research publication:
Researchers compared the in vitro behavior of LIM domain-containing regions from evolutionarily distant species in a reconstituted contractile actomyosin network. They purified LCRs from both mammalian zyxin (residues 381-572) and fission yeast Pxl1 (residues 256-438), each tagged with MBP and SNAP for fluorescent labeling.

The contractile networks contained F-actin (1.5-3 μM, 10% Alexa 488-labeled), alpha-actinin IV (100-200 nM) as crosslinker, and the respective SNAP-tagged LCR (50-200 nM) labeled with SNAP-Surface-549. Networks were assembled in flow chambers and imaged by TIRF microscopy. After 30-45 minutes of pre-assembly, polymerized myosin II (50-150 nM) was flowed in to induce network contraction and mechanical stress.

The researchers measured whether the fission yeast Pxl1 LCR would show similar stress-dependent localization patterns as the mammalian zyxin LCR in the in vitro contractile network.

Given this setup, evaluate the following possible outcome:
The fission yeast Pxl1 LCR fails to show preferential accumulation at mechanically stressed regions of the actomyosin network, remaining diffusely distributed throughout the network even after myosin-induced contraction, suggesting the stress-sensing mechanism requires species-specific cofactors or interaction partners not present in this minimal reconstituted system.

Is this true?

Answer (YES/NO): NO